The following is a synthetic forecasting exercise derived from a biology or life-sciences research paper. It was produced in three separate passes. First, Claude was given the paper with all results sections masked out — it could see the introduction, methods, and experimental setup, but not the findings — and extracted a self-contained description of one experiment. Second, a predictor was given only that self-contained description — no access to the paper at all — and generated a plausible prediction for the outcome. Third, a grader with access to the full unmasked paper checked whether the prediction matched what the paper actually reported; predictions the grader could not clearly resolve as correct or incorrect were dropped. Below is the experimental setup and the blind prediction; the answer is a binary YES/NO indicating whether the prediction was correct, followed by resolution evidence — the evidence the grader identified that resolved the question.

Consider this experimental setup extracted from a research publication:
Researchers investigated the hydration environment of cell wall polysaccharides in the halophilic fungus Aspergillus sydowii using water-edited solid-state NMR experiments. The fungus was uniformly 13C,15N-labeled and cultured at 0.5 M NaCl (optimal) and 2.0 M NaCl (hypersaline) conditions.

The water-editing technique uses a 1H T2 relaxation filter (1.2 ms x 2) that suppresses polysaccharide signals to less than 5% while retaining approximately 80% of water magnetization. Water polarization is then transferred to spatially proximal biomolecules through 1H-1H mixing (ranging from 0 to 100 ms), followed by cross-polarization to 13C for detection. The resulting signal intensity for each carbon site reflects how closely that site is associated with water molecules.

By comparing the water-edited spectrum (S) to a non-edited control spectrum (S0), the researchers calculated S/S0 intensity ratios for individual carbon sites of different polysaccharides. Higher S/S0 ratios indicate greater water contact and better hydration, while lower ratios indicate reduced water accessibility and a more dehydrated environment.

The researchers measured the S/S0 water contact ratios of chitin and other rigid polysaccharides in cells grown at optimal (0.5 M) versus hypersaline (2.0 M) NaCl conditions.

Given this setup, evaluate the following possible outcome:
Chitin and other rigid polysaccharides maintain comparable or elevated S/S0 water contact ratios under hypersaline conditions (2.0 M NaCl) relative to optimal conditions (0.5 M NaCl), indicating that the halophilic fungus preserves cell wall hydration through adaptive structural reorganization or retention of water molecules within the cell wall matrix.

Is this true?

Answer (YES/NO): NO